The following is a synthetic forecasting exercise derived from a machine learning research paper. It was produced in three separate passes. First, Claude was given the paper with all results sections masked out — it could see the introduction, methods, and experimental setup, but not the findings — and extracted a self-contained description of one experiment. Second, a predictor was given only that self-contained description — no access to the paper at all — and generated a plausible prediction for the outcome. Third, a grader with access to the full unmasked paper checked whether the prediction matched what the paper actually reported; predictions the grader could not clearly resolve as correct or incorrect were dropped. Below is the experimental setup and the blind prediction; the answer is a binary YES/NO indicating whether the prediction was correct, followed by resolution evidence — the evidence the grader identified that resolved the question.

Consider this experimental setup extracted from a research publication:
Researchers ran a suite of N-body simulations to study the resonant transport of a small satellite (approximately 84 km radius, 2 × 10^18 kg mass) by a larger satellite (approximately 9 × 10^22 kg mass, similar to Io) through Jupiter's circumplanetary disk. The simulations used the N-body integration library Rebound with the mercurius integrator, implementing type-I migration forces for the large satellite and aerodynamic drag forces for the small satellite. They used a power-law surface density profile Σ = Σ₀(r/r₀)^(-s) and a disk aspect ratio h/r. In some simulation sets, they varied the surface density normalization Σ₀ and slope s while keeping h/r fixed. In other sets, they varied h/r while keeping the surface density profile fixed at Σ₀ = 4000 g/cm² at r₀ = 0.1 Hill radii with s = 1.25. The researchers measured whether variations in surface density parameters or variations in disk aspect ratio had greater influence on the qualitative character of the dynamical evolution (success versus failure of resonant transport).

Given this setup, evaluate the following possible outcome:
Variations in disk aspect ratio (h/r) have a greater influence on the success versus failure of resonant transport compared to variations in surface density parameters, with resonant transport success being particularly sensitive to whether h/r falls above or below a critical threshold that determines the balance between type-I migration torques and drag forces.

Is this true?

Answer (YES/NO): YES